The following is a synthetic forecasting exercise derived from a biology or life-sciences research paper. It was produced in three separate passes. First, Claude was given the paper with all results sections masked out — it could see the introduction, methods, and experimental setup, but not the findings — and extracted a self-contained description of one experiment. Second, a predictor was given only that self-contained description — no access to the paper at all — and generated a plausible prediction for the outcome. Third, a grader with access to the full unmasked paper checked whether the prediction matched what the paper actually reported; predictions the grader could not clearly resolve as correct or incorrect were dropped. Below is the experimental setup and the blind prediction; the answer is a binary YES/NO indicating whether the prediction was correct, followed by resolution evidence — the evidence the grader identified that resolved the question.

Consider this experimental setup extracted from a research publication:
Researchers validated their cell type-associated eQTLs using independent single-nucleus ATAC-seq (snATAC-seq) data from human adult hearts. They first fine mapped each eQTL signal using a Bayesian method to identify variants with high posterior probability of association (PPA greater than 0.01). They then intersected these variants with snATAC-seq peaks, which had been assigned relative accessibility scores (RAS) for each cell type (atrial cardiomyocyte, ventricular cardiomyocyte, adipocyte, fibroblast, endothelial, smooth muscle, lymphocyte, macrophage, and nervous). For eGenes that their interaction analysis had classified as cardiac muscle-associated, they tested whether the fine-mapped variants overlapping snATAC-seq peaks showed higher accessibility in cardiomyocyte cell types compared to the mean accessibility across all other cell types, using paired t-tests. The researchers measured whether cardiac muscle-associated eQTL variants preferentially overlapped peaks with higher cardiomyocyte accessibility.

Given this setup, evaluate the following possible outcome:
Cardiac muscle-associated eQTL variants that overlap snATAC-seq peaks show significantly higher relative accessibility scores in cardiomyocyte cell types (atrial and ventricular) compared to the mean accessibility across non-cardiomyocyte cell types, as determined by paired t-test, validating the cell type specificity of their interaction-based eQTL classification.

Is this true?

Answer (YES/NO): YES